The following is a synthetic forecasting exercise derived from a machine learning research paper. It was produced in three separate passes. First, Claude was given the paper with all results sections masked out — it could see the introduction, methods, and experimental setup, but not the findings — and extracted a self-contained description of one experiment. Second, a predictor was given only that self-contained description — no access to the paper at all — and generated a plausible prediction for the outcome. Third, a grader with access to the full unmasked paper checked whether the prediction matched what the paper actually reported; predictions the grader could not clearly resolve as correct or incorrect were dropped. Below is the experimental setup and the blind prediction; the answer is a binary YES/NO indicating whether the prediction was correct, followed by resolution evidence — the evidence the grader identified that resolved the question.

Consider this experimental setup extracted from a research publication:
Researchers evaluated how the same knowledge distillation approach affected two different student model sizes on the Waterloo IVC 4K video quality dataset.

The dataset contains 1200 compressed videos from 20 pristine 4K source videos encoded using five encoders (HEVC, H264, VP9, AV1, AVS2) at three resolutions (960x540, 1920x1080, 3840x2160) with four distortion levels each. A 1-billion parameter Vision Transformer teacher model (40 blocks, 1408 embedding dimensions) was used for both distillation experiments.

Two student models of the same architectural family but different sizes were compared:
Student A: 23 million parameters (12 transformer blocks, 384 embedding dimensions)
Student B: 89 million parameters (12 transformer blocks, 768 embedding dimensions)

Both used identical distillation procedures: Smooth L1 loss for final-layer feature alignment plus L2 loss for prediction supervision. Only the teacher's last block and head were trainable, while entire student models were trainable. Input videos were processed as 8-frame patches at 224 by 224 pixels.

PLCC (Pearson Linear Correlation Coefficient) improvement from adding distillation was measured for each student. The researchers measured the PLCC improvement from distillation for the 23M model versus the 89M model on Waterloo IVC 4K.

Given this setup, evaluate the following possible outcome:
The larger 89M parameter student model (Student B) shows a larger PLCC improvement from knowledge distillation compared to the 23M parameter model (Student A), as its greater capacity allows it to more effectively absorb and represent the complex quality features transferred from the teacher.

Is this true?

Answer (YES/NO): YES